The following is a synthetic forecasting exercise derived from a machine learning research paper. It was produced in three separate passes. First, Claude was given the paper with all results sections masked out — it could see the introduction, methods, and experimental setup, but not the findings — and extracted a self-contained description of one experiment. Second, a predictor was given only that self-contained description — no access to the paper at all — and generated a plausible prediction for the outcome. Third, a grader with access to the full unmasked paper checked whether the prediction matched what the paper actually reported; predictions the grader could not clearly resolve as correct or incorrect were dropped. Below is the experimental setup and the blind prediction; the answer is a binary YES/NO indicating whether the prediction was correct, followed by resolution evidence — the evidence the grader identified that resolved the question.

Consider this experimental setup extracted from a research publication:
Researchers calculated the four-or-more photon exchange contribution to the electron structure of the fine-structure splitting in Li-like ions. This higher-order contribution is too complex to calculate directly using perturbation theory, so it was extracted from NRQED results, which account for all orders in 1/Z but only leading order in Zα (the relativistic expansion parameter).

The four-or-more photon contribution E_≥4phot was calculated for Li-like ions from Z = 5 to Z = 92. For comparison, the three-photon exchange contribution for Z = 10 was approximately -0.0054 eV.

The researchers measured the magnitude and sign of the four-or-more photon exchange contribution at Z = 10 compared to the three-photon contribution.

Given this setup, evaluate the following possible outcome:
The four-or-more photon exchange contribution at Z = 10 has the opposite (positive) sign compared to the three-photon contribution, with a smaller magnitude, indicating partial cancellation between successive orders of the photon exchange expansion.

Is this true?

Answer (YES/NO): YES